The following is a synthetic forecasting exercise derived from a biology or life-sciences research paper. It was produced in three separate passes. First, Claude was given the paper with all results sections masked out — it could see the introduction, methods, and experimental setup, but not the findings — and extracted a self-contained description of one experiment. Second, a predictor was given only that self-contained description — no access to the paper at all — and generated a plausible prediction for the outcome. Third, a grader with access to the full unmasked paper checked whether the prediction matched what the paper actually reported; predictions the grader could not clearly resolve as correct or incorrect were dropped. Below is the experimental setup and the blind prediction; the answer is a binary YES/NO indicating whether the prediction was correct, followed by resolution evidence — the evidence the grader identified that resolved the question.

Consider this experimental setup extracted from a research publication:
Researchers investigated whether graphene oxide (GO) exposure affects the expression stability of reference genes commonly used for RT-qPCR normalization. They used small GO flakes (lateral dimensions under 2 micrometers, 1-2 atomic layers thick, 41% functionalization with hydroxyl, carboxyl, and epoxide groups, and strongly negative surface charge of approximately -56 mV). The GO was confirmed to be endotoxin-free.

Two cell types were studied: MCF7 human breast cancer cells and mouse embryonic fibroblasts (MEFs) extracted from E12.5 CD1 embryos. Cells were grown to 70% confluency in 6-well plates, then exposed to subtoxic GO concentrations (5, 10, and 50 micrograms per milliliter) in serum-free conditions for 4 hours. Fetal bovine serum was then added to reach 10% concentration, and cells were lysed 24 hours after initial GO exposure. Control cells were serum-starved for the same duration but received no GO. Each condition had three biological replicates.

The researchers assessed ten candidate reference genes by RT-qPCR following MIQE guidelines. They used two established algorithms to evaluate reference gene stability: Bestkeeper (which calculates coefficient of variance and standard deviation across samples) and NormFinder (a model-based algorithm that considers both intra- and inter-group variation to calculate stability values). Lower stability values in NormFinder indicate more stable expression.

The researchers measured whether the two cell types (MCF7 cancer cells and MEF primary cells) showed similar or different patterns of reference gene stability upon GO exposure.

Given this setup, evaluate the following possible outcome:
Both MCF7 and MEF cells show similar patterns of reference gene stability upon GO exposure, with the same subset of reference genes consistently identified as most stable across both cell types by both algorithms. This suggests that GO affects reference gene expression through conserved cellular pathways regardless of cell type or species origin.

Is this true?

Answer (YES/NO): NO